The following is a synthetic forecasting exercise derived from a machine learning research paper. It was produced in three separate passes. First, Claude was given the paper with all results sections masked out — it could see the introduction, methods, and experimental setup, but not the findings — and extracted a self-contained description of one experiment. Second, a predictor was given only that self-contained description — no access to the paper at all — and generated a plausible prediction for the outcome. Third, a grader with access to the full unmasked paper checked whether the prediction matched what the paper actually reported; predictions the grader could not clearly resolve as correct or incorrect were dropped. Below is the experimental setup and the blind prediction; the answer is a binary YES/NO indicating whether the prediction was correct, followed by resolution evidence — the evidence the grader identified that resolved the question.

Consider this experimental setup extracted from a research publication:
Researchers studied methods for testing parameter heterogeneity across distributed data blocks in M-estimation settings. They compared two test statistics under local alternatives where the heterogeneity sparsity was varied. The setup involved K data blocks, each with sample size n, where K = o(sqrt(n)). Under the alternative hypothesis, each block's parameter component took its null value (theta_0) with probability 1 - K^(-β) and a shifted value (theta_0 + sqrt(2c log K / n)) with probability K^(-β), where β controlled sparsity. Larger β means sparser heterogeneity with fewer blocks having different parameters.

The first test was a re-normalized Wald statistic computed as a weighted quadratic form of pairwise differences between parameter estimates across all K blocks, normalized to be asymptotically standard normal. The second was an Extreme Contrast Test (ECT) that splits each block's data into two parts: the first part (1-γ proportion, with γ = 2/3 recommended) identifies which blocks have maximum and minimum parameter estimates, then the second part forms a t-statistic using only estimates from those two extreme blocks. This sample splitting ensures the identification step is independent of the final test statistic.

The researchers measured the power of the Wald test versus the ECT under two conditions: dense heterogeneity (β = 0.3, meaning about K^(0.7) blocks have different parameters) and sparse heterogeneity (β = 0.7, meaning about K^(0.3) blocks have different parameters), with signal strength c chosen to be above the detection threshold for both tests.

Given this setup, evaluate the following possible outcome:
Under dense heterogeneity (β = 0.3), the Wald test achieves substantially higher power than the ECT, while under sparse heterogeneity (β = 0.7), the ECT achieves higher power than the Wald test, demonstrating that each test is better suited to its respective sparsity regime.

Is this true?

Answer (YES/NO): YES